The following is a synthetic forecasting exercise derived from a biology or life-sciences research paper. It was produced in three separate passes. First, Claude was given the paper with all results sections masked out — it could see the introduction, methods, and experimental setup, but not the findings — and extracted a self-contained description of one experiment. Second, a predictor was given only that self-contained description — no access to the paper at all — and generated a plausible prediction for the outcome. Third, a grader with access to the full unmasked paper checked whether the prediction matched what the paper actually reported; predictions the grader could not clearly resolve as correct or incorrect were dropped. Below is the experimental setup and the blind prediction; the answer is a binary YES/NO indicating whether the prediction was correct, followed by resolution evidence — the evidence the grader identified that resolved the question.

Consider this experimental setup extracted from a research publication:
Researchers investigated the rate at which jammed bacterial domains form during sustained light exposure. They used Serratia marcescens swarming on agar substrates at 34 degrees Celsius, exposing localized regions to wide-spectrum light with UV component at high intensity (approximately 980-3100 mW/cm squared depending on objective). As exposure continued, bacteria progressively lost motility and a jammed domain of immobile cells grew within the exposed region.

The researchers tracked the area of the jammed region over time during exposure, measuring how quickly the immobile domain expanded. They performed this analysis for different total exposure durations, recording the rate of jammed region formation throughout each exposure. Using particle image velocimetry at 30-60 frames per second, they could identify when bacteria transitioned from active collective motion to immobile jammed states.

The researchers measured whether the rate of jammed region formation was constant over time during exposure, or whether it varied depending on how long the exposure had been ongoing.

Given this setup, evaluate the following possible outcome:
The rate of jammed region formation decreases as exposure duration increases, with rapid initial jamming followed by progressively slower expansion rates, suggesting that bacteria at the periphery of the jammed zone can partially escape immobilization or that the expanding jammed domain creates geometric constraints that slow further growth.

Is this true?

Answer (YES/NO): NO